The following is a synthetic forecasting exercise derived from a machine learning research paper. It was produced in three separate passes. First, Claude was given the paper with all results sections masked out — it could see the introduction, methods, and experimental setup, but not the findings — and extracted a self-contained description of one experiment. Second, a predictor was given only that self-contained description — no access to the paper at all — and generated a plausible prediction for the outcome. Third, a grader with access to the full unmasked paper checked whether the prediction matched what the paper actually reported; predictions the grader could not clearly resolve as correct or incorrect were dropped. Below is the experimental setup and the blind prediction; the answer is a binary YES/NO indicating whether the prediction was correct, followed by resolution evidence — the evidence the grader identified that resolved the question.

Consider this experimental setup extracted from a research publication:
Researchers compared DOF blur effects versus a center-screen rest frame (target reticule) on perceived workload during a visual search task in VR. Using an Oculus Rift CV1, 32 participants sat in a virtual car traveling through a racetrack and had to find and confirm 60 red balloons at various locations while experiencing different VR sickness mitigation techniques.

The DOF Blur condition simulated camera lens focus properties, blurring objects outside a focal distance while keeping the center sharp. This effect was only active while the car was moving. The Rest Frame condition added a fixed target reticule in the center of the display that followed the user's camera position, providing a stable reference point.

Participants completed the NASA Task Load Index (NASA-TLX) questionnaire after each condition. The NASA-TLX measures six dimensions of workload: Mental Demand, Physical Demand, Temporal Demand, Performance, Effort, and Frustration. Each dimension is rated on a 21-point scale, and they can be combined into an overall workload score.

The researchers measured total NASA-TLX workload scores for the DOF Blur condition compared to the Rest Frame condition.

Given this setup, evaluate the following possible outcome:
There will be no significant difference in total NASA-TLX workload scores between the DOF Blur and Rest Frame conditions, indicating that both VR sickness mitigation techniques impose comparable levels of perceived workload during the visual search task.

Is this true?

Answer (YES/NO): YES